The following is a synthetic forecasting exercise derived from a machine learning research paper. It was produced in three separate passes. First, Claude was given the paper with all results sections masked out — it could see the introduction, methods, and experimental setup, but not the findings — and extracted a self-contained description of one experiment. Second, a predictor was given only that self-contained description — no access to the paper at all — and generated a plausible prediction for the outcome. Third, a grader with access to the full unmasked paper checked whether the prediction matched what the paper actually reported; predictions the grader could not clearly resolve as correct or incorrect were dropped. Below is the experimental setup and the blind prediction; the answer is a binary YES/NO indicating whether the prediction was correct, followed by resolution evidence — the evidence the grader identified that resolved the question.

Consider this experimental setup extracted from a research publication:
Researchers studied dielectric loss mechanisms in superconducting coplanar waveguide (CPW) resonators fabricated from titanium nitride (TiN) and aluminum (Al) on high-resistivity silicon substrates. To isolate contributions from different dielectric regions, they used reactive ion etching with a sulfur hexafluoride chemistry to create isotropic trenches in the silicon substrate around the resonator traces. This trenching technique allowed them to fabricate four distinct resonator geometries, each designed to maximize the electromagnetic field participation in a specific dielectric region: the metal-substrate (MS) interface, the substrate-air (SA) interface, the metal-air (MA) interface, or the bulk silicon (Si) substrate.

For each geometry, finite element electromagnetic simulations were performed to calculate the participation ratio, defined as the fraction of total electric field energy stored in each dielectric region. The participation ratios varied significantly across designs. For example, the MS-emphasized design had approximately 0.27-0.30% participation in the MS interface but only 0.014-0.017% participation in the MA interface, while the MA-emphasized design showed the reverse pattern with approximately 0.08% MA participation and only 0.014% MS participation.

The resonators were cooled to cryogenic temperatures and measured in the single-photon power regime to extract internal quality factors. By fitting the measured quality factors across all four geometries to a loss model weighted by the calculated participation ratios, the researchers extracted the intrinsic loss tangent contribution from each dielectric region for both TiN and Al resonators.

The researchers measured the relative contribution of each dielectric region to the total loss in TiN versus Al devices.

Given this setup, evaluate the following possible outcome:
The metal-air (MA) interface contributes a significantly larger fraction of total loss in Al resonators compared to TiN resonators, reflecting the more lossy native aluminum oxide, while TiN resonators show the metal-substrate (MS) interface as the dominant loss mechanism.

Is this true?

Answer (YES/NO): NO